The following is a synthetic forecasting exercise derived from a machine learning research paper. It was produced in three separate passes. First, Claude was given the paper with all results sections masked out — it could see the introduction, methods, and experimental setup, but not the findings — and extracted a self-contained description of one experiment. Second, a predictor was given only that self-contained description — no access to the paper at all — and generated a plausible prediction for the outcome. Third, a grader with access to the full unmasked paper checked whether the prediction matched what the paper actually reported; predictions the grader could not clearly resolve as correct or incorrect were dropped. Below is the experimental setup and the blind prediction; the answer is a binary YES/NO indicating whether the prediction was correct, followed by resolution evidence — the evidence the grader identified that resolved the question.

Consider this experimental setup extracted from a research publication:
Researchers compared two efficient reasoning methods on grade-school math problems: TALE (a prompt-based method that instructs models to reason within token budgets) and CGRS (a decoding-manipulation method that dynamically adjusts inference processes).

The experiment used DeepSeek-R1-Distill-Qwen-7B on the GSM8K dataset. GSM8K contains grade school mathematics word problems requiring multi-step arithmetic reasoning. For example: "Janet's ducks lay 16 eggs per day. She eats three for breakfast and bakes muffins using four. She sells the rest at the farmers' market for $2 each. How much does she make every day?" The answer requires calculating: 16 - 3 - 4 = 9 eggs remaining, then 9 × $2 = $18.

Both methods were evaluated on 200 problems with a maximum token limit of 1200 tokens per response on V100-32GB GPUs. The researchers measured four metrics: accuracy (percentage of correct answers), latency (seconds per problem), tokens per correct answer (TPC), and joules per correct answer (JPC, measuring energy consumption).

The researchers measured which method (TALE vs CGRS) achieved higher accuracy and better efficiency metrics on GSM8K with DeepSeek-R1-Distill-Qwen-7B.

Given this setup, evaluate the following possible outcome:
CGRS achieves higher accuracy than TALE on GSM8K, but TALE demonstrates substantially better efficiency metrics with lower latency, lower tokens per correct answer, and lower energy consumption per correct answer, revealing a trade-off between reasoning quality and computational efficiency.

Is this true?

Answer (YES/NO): NO